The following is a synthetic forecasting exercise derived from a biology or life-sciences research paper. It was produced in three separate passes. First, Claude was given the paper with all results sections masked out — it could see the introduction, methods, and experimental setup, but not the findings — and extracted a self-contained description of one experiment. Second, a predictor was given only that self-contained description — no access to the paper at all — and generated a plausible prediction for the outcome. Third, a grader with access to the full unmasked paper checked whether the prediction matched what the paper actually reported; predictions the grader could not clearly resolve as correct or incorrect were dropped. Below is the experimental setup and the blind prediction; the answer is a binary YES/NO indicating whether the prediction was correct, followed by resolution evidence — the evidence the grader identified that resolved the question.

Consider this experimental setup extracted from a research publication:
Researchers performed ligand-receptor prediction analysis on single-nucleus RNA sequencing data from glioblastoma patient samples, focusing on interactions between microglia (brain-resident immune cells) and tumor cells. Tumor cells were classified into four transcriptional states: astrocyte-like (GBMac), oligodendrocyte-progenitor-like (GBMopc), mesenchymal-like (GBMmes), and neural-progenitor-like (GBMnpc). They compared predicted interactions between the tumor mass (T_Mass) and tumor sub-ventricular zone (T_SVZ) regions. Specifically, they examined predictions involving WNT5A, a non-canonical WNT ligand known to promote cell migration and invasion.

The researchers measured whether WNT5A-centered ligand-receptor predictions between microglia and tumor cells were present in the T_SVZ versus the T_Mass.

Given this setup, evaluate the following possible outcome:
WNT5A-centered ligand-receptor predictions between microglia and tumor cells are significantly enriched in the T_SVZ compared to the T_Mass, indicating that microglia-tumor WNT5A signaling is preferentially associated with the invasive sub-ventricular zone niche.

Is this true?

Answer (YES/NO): YES